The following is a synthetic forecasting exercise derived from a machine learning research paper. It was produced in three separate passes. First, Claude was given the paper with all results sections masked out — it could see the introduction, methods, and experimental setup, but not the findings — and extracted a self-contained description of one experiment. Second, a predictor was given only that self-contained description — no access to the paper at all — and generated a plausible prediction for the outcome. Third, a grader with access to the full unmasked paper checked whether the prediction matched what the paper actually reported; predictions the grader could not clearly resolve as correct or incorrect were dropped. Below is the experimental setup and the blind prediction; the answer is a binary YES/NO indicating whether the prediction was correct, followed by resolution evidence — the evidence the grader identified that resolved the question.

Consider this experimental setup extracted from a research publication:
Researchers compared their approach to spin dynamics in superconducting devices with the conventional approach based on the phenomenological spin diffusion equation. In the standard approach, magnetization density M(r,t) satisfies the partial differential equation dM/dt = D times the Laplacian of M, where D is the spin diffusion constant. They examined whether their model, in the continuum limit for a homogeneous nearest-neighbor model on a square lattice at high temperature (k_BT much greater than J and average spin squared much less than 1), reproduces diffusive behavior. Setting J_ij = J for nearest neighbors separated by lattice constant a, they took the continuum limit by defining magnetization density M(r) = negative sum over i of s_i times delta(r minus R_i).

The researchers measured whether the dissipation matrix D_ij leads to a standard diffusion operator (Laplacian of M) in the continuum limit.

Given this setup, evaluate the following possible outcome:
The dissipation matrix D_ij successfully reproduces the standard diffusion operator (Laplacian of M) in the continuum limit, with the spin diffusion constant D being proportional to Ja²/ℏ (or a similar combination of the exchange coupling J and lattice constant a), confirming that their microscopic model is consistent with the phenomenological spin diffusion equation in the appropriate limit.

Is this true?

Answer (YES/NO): NO